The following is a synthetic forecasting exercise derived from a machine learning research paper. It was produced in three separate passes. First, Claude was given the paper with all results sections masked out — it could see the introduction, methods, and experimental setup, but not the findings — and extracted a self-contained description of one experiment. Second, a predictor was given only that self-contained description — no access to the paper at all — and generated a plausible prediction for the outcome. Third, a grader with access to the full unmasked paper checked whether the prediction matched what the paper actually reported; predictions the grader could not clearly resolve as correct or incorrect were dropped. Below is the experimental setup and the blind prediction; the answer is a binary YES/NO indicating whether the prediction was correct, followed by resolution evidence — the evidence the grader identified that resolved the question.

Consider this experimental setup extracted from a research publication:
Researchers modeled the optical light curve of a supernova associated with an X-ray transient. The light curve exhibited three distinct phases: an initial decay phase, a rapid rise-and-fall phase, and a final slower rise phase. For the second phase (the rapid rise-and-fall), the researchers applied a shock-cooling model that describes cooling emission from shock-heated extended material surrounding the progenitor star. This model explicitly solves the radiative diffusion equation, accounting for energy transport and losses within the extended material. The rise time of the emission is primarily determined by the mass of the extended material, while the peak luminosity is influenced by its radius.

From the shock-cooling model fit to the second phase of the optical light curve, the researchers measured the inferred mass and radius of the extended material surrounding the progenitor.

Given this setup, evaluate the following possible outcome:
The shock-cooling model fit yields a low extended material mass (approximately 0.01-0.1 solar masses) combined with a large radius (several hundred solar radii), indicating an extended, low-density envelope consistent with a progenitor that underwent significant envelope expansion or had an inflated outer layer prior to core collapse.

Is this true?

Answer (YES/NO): NO